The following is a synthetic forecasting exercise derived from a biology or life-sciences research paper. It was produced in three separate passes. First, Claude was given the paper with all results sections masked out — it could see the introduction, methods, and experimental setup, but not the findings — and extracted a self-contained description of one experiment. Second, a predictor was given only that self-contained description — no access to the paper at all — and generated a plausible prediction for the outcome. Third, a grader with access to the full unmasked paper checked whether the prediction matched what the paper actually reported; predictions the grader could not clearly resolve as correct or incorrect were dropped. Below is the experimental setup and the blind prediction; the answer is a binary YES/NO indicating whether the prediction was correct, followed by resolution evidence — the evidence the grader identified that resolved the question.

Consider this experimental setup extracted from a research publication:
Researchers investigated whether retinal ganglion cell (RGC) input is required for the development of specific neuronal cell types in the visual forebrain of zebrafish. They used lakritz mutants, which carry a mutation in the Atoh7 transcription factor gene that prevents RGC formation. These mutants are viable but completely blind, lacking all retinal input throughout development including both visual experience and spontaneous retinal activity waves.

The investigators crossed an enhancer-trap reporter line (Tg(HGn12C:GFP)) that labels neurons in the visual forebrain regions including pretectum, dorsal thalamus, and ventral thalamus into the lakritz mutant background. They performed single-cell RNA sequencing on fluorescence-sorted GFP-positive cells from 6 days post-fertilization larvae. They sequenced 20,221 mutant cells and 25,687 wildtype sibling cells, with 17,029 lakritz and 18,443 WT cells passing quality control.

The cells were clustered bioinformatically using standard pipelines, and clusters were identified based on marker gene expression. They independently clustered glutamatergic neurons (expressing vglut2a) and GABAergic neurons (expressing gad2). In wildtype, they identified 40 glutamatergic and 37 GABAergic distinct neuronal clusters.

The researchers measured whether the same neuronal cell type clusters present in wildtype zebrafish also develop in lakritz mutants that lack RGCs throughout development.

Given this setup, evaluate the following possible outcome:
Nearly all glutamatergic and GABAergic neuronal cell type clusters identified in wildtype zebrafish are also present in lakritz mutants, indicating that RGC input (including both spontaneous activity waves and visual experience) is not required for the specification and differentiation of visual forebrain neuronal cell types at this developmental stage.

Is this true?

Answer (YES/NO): YES